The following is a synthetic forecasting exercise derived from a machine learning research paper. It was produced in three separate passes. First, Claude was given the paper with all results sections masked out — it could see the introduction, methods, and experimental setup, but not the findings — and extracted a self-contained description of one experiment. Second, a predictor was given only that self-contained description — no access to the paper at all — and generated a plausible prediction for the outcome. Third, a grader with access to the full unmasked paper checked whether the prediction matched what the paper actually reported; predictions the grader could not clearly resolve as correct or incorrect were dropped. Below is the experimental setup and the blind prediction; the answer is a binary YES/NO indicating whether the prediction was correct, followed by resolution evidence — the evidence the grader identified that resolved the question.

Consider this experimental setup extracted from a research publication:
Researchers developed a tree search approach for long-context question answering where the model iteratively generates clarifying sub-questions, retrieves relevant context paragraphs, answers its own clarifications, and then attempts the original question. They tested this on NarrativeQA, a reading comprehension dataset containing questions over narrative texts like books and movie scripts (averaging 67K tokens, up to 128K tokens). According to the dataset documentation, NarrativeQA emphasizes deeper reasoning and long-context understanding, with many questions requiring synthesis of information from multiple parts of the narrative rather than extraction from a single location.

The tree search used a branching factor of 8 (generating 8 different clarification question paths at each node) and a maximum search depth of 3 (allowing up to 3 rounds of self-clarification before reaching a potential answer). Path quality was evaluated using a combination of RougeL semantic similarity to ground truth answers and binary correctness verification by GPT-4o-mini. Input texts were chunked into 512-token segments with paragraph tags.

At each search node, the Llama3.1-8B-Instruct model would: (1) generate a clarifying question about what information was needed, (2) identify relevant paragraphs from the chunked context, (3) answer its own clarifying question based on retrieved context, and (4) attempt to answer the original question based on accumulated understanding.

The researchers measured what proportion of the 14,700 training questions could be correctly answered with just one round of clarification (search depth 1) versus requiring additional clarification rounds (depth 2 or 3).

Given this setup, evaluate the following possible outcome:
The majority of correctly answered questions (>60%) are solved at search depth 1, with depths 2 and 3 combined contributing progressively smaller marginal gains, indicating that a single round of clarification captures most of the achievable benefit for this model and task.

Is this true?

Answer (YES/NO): YES